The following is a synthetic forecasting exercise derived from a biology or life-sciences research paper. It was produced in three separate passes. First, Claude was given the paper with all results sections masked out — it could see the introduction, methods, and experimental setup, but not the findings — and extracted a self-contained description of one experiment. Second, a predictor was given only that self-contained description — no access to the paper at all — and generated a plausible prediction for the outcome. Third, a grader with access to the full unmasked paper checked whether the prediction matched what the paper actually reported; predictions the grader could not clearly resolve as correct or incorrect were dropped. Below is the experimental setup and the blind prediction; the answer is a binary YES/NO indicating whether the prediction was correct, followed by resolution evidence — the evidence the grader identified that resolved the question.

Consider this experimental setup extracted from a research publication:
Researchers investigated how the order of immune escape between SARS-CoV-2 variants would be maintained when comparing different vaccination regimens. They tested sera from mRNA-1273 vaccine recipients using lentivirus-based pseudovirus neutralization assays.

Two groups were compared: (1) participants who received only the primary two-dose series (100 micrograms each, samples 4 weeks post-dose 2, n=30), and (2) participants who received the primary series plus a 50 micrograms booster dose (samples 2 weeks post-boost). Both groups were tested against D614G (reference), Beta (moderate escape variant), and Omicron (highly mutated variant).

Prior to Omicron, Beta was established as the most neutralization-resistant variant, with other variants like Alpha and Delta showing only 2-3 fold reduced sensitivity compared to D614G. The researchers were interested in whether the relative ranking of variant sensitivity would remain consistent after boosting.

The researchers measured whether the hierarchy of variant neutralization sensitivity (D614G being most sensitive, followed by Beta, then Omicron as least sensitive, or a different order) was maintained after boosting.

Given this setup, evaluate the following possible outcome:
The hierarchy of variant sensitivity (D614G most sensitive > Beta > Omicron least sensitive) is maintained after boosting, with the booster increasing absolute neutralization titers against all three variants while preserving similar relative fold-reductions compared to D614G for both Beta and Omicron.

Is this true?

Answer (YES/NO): NO